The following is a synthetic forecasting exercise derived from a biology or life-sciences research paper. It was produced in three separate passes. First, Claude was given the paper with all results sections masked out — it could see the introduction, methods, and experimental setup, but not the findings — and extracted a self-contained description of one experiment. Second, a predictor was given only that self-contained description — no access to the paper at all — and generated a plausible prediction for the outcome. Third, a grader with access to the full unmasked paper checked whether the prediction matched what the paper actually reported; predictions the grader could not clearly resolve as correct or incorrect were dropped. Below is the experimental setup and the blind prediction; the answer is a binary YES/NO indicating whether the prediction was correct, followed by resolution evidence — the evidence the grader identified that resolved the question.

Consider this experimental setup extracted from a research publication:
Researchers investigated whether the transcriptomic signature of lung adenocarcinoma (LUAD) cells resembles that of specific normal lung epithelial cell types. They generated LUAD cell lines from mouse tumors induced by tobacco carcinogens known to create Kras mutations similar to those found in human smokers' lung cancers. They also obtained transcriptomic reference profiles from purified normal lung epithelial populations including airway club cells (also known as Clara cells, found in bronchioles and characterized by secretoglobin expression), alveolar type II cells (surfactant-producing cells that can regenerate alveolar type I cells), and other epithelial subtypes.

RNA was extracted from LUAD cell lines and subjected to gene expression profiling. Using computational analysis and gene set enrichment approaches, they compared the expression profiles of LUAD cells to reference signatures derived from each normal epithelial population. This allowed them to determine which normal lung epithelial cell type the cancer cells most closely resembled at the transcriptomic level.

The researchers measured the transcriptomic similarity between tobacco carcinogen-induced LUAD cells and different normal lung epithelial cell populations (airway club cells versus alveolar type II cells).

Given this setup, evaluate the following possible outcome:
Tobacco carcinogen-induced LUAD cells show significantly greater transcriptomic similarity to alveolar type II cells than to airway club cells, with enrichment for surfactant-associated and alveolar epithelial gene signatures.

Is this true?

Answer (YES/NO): NO